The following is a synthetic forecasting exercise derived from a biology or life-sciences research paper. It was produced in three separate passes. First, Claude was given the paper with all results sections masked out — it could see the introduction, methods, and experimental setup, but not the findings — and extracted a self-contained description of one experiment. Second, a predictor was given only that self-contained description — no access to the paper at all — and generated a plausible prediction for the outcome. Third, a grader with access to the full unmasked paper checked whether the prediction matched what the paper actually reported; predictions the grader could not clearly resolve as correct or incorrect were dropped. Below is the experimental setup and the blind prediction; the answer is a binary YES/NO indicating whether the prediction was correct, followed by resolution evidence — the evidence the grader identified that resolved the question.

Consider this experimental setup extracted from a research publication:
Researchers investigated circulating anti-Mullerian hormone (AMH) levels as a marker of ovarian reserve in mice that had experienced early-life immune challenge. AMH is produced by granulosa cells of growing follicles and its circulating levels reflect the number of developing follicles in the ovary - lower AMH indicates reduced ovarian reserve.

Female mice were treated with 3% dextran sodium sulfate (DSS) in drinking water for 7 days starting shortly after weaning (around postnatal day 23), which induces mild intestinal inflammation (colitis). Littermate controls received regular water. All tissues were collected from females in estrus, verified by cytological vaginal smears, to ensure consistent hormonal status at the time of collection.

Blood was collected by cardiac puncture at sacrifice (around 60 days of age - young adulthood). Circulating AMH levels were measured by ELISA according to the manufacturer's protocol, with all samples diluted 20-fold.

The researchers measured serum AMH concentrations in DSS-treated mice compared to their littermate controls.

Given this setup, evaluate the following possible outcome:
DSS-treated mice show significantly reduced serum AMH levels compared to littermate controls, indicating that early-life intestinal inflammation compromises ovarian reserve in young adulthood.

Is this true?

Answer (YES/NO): YES